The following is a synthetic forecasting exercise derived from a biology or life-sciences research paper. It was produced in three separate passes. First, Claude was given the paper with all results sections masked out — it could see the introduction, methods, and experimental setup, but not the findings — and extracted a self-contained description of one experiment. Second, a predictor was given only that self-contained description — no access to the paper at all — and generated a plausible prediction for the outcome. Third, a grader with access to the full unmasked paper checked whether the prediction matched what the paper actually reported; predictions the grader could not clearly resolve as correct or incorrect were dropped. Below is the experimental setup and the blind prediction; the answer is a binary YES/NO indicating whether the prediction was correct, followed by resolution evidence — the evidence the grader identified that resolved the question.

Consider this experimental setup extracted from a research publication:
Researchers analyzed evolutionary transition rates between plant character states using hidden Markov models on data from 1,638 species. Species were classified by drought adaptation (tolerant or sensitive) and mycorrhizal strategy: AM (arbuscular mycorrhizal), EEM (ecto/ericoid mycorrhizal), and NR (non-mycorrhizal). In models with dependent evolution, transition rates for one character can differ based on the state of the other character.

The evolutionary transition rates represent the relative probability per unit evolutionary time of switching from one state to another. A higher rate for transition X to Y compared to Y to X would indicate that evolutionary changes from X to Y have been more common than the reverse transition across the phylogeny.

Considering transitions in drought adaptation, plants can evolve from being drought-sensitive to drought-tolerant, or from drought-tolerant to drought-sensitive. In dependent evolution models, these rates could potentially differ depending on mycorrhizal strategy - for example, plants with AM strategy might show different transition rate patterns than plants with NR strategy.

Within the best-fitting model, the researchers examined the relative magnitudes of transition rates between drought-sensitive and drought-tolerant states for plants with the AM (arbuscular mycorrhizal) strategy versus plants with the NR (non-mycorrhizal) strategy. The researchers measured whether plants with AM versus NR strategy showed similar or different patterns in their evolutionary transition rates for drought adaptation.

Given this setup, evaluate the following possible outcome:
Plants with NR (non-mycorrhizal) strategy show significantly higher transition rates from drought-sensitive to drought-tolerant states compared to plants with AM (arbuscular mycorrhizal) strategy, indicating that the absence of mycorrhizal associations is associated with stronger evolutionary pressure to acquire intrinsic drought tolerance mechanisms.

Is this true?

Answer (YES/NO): NO